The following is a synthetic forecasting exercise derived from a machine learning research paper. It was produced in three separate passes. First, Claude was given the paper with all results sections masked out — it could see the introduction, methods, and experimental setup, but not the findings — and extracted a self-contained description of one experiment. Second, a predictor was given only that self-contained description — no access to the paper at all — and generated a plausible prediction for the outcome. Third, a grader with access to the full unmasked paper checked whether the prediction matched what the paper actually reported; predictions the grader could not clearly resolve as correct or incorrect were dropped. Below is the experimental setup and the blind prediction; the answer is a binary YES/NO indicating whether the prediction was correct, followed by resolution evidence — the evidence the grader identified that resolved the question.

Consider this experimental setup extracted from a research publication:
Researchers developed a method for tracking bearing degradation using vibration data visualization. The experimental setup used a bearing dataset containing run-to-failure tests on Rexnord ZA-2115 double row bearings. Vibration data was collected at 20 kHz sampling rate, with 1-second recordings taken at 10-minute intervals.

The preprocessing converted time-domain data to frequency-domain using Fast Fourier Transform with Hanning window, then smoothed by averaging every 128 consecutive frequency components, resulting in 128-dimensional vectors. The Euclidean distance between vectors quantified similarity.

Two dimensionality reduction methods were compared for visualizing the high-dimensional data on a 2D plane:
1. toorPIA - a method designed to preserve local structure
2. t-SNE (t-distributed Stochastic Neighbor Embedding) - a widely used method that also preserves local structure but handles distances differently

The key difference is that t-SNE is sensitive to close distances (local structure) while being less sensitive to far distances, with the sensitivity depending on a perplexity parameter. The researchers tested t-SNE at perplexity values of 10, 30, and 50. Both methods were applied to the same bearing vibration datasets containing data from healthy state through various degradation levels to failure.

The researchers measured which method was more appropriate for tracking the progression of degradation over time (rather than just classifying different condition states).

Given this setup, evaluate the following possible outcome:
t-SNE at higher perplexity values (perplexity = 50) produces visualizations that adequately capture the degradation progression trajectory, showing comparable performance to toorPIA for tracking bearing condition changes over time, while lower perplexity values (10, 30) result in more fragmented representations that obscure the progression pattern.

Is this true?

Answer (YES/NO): NO